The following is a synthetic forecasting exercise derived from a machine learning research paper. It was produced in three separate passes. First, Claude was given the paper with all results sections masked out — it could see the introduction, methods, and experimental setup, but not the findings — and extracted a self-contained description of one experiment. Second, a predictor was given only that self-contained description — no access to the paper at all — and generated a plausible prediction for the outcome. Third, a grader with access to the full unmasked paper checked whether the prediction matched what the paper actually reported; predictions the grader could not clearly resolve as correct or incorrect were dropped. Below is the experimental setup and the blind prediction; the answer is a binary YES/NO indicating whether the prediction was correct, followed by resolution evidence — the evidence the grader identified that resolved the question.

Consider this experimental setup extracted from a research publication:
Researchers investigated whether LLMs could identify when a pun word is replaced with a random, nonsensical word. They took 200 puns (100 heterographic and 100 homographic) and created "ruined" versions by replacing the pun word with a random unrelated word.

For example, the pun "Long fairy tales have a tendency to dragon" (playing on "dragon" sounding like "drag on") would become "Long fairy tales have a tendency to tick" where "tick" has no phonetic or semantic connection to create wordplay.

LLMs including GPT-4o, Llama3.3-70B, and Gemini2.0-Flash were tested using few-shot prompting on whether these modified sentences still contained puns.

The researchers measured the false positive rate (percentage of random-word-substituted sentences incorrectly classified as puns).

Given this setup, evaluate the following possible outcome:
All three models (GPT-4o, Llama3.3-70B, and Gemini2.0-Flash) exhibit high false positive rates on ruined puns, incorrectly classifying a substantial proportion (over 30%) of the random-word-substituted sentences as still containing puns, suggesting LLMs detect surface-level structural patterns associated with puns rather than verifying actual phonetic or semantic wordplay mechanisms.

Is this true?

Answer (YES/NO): YES